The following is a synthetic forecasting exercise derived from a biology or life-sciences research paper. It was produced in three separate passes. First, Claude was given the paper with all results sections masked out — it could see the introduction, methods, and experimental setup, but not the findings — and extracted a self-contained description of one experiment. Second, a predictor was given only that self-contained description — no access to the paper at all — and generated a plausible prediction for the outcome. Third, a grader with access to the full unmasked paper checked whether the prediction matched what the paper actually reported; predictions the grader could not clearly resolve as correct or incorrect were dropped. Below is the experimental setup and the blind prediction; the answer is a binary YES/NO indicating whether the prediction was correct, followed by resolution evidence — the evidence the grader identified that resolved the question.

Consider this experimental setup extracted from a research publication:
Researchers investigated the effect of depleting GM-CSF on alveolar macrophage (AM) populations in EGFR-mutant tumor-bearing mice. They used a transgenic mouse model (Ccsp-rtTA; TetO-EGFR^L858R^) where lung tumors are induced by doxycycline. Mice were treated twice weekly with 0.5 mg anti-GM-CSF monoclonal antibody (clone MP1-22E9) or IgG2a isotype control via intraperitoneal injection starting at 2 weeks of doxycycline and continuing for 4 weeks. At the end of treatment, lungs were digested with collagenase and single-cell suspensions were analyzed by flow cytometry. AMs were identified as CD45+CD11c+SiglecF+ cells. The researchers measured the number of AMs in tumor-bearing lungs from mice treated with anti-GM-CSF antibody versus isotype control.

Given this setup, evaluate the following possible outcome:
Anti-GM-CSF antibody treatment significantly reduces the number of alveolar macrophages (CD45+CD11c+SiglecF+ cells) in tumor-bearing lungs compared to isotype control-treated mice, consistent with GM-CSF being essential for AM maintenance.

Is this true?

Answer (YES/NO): YES